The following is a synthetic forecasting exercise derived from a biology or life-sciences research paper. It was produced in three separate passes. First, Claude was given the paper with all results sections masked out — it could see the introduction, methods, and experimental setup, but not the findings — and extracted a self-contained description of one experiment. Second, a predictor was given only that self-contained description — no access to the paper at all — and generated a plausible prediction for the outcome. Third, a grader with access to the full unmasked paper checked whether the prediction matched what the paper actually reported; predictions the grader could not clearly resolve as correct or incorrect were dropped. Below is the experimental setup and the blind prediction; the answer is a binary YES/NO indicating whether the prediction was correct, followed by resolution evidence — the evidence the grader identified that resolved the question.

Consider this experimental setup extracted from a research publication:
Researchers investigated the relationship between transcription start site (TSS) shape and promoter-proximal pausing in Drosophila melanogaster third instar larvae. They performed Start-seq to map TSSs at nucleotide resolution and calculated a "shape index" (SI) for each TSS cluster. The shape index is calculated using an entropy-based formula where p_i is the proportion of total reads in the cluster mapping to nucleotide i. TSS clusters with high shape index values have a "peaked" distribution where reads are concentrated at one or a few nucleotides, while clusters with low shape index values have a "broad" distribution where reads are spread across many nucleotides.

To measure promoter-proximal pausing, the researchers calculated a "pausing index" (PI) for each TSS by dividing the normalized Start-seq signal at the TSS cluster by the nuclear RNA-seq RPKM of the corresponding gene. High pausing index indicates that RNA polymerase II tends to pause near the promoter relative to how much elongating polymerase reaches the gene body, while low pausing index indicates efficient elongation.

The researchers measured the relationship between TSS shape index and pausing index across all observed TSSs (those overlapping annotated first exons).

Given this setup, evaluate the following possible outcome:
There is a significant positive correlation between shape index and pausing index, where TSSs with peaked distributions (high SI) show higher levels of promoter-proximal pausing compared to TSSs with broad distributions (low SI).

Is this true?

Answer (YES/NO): NO